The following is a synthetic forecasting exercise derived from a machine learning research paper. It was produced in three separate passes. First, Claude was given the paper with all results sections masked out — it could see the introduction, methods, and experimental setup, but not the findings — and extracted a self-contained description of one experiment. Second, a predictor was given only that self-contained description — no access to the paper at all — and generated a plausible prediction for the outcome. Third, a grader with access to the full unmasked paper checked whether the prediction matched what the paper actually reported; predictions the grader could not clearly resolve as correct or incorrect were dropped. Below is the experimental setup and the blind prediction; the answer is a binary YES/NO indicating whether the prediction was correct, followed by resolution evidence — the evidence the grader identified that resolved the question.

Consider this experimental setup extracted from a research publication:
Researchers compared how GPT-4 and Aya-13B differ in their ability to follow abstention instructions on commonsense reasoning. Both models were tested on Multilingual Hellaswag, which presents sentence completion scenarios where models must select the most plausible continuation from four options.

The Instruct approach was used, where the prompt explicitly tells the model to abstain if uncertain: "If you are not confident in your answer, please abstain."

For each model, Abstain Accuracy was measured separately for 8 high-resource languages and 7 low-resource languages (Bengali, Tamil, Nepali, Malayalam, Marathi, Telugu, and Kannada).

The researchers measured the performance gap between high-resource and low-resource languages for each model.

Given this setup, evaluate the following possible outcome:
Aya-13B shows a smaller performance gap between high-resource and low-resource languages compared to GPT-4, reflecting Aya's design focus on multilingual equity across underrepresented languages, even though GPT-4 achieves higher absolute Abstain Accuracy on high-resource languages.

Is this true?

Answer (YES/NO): YES